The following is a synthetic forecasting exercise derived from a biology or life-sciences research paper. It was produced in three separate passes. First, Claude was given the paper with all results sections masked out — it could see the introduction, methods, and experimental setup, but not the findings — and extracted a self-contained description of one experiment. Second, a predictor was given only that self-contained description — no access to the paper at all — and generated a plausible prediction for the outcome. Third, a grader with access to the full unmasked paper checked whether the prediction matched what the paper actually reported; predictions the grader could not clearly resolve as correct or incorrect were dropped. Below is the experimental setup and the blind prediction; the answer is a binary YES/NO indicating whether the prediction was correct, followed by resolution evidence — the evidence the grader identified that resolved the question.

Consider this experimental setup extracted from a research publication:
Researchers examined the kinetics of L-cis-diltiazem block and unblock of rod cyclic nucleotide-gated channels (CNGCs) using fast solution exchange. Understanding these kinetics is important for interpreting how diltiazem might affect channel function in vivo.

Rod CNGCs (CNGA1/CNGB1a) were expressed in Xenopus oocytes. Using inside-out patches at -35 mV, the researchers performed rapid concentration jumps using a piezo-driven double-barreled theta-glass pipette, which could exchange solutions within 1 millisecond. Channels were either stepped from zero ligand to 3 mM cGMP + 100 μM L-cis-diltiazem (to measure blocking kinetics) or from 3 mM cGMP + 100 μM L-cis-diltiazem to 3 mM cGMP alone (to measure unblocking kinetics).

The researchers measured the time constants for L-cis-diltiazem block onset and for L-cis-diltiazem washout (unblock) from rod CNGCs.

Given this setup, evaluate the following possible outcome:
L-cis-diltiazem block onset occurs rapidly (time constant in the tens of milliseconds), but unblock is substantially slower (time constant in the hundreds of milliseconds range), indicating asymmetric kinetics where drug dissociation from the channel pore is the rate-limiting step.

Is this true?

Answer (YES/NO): NO